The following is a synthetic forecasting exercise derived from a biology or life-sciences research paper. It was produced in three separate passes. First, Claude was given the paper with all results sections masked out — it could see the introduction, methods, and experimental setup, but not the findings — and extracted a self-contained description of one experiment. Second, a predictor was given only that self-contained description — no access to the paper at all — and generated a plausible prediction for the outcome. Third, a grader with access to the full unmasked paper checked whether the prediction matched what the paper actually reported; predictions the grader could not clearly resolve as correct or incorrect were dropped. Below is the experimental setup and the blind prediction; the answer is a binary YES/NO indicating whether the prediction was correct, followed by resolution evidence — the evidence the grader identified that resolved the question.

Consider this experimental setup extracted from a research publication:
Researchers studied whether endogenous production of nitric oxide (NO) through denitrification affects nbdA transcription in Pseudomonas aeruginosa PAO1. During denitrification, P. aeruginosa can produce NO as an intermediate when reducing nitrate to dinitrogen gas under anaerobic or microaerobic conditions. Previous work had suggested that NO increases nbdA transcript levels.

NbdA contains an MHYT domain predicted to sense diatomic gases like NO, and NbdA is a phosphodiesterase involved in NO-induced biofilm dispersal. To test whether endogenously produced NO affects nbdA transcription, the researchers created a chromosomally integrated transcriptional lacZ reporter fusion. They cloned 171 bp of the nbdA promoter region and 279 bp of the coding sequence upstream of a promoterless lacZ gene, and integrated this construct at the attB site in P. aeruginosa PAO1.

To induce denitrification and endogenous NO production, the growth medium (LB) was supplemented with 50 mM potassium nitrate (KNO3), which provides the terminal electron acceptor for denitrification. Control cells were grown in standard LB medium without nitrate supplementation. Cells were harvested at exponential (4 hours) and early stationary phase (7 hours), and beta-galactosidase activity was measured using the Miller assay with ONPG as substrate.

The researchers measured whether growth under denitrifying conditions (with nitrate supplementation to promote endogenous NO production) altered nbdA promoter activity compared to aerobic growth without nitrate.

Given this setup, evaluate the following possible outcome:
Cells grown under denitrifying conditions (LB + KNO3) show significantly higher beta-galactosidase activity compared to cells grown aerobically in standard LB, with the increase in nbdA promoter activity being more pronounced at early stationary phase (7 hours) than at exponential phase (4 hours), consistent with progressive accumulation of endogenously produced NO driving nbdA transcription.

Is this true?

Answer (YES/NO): NO